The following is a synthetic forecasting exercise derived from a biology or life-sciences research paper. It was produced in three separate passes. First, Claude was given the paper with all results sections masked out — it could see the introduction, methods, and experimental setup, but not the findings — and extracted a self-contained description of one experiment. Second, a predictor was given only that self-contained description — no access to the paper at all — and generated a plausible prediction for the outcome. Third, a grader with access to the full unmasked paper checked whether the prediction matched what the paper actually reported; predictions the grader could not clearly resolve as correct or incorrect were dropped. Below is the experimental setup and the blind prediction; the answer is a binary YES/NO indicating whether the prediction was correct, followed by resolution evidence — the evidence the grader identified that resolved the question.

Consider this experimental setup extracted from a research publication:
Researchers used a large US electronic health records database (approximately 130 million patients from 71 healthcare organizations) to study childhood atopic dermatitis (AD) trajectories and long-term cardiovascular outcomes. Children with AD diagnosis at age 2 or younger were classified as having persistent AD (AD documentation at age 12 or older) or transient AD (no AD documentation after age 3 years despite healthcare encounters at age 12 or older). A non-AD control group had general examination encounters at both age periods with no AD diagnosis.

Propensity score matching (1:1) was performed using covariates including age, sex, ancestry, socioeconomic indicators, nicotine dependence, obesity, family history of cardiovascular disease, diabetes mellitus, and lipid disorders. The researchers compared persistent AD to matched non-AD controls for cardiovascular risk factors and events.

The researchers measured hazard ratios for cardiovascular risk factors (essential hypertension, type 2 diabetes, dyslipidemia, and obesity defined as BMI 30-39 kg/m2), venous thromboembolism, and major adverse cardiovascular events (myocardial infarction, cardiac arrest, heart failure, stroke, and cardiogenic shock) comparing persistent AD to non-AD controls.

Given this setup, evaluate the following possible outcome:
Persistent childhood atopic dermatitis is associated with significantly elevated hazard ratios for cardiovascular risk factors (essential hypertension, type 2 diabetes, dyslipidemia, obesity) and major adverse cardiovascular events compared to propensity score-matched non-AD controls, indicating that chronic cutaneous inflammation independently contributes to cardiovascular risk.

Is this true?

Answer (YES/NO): NO